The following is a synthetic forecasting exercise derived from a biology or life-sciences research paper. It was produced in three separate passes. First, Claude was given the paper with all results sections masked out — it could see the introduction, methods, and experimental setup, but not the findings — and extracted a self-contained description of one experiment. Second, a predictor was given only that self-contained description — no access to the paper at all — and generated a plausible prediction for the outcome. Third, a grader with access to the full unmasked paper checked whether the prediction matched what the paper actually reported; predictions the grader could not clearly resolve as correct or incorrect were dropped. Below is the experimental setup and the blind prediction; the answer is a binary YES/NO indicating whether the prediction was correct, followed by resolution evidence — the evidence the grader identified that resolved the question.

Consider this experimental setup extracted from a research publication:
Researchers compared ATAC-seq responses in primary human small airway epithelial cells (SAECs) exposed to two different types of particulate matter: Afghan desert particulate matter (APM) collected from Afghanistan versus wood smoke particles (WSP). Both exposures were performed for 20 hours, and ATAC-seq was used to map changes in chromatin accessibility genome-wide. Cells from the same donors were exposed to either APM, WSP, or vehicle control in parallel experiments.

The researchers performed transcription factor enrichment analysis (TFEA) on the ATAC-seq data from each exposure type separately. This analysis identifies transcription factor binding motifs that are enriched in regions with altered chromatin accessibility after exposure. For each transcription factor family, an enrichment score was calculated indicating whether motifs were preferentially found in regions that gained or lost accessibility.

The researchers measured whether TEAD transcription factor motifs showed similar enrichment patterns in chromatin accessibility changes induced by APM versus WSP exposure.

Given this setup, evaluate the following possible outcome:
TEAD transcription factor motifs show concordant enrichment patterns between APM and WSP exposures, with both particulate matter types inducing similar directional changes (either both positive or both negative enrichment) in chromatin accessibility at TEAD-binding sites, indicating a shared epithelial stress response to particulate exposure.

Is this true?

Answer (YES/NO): NO